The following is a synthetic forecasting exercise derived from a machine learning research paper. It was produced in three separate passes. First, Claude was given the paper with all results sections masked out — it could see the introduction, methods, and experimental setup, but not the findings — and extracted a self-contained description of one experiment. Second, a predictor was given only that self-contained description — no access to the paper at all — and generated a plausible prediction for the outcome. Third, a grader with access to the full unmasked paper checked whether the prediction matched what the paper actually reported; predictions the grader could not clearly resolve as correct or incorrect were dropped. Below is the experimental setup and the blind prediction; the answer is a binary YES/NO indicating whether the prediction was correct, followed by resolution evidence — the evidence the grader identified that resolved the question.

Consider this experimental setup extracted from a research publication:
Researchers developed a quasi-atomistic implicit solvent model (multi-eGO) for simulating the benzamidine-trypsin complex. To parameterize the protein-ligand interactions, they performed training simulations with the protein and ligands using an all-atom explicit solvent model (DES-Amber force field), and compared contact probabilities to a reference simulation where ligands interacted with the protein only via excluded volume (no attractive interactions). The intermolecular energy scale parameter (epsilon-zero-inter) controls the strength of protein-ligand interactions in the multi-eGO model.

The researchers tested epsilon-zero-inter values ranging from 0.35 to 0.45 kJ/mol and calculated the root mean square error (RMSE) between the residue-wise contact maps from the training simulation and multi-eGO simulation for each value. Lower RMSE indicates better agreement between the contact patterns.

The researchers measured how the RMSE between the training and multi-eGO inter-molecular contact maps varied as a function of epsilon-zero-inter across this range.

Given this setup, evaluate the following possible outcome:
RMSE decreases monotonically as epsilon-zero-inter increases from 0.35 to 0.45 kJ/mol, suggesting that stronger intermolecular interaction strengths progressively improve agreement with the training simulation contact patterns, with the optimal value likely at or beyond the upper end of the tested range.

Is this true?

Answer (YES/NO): NO